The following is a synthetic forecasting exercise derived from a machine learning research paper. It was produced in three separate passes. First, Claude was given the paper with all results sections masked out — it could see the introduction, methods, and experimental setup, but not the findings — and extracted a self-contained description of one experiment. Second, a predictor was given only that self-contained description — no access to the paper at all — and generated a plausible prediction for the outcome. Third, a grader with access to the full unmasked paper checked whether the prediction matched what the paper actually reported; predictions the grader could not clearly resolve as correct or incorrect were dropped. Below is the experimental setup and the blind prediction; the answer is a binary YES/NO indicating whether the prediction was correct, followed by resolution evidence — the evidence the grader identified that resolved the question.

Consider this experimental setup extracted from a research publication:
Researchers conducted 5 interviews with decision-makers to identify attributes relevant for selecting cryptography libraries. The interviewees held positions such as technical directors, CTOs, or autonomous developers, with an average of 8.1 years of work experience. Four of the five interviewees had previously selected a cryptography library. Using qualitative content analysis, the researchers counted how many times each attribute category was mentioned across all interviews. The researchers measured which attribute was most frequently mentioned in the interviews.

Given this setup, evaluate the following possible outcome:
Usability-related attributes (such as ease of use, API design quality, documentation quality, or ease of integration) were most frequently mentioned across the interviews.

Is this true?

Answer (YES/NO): NO